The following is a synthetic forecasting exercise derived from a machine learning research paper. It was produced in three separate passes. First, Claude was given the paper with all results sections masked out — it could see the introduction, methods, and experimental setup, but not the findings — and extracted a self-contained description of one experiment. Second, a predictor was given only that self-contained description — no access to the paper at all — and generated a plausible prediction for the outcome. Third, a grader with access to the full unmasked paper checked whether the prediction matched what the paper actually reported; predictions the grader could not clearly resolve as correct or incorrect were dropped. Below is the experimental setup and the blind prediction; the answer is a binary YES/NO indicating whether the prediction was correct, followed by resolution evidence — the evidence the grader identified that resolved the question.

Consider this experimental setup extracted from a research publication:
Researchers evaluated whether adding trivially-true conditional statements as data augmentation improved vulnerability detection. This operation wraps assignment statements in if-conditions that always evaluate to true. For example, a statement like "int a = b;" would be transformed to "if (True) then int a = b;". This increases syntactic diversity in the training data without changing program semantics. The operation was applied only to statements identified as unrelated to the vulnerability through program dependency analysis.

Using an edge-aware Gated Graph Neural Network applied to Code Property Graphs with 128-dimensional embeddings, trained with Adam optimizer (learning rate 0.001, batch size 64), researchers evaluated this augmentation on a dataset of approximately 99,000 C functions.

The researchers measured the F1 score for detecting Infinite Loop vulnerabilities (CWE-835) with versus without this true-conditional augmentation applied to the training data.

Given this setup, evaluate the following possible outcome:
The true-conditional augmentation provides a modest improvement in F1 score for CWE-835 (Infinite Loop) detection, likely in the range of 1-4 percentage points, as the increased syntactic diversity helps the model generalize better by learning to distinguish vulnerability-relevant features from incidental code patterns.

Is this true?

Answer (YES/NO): YES